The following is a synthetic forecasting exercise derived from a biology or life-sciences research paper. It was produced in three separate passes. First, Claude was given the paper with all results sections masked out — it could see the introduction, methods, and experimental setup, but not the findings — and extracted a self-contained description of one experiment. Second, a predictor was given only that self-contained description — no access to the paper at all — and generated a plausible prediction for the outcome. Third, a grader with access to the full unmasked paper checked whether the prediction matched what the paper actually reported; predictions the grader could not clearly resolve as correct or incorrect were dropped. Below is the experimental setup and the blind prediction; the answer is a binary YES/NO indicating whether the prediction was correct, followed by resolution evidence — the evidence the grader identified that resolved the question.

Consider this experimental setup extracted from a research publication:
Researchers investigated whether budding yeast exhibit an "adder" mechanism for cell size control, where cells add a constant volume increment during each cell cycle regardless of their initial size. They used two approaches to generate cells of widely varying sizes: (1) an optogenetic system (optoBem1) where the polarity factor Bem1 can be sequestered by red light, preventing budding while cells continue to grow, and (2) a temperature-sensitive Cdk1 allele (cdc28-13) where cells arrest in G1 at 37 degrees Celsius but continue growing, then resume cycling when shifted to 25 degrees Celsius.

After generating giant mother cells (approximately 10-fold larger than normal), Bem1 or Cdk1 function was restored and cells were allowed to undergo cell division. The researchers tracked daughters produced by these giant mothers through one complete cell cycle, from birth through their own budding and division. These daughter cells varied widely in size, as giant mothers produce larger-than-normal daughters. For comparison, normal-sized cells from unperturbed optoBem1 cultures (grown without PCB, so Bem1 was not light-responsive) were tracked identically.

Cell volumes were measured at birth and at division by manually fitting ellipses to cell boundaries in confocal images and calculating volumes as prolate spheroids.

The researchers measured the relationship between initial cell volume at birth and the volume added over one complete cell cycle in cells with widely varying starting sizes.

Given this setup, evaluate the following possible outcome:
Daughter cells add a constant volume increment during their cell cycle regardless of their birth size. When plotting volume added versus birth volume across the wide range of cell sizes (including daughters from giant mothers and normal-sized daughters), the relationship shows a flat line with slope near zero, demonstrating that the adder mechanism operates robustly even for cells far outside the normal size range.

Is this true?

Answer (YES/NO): NO